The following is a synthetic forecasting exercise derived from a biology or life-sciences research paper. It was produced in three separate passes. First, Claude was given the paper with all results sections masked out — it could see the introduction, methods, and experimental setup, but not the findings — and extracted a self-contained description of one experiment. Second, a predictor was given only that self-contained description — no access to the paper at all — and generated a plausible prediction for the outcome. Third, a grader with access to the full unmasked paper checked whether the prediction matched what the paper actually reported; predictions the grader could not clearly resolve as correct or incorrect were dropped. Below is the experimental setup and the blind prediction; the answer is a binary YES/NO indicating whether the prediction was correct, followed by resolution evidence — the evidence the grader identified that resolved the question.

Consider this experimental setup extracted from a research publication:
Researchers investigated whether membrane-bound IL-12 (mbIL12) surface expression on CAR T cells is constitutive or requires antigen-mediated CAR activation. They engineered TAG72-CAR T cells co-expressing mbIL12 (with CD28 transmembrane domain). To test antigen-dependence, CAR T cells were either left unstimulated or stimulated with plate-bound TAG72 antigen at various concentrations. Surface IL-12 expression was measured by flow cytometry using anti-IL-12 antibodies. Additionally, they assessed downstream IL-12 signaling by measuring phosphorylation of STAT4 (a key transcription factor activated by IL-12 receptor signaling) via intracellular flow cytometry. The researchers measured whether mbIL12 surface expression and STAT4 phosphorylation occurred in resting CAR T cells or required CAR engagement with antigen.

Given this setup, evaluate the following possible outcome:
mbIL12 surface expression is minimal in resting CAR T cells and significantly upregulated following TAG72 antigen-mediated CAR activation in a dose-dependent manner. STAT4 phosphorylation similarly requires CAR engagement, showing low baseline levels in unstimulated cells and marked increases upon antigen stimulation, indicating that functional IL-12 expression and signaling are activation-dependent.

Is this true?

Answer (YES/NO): YES